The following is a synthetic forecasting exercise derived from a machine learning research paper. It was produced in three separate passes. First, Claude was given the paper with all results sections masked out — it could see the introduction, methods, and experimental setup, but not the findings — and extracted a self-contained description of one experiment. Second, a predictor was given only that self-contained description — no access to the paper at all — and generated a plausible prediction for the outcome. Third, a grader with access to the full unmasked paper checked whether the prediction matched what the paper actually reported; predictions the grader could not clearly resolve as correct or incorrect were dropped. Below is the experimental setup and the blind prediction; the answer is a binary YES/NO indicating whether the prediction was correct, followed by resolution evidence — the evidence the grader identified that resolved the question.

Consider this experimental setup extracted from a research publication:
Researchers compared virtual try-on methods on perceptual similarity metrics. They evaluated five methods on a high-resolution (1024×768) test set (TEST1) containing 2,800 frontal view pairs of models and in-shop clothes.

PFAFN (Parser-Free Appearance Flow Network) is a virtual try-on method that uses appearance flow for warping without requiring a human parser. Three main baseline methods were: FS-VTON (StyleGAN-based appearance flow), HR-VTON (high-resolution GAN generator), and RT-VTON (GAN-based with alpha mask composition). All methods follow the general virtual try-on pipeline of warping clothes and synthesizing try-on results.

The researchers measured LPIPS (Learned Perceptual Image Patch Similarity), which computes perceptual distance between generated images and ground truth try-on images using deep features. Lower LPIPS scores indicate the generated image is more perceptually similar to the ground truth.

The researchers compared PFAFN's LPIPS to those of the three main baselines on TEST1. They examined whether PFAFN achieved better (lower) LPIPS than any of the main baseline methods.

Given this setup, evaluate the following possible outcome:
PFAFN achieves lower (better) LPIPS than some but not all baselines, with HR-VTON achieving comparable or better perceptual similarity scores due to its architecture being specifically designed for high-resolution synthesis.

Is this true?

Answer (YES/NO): NO